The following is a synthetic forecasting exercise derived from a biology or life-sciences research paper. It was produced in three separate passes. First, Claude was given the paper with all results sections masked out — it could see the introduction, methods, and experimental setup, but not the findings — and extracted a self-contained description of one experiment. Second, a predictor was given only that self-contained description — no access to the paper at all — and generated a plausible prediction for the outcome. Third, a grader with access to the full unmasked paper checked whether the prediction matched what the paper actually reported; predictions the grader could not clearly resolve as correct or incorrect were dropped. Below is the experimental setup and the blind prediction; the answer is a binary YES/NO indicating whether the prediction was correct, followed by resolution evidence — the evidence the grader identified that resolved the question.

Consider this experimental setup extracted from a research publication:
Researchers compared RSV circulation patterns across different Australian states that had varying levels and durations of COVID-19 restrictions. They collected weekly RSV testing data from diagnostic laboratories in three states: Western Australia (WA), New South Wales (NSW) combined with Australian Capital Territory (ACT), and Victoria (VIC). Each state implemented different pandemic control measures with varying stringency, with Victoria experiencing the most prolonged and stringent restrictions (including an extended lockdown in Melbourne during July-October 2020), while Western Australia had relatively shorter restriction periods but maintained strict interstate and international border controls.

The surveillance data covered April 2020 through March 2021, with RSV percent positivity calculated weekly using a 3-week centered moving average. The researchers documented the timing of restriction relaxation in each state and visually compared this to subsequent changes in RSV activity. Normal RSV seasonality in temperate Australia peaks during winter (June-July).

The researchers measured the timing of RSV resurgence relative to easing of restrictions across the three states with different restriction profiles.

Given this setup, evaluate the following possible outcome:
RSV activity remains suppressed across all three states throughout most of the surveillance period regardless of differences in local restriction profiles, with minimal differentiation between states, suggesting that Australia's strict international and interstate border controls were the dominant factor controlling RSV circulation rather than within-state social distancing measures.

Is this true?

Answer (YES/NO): NO